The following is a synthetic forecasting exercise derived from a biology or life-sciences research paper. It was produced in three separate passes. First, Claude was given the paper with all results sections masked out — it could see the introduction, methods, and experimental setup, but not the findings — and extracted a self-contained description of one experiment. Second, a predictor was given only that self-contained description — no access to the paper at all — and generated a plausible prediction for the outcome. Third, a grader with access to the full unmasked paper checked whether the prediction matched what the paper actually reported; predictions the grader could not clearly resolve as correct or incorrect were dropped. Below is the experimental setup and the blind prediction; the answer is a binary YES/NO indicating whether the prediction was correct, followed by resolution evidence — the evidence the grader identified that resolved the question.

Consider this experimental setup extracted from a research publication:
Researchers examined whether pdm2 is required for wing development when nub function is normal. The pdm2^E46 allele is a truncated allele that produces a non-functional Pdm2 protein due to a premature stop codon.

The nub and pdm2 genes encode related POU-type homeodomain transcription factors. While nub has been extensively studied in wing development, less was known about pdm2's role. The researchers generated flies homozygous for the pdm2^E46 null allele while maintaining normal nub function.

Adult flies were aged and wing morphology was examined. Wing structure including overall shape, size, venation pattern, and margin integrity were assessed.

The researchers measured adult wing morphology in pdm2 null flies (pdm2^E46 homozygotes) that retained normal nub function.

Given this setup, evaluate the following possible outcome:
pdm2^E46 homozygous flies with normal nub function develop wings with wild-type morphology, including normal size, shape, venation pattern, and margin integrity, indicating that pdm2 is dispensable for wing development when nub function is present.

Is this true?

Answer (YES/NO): YES